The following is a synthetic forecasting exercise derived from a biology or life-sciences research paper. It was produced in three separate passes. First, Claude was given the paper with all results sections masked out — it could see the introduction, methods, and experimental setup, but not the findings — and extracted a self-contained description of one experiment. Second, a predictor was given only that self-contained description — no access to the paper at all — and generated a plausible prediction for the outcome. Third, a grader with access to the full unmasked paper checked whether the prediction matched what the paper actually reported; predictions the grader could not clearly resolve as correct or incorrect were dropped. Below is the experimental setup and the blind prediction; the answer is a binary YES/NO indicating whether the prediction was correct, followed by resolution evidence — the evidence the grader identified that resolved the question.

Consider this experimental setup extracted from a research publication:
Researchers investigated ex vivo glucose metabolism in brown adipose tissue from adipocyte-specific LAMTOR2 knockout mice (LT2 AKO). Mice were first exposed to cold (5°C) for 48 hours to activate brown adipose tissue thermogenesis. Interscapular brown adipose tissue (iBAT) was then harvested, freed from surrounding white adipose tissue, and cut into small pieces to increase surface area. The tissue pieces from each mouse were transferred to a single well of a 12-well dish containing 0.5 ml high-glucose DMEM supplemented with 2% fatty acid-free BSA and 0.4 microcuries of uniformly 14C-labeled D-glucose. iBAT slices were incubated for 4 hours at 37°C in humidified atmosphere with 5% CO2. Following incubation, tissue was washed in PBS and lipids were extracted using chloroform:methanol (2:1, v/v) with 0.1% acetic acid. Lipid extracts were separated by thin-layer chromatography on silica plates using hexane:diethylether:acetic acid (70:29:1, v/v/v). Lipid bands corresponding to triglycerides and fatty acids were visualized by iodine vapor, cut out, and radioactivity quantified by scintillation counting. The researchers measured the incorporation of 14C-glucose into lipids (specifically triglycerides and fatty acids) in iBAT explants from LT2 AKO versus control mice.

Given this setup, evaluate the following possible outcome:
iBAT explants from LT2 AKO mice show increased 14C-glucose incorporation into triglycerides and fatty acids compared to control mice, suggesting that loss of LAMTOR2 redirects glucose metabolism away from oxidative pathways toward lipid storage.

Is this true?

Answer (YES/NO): NO